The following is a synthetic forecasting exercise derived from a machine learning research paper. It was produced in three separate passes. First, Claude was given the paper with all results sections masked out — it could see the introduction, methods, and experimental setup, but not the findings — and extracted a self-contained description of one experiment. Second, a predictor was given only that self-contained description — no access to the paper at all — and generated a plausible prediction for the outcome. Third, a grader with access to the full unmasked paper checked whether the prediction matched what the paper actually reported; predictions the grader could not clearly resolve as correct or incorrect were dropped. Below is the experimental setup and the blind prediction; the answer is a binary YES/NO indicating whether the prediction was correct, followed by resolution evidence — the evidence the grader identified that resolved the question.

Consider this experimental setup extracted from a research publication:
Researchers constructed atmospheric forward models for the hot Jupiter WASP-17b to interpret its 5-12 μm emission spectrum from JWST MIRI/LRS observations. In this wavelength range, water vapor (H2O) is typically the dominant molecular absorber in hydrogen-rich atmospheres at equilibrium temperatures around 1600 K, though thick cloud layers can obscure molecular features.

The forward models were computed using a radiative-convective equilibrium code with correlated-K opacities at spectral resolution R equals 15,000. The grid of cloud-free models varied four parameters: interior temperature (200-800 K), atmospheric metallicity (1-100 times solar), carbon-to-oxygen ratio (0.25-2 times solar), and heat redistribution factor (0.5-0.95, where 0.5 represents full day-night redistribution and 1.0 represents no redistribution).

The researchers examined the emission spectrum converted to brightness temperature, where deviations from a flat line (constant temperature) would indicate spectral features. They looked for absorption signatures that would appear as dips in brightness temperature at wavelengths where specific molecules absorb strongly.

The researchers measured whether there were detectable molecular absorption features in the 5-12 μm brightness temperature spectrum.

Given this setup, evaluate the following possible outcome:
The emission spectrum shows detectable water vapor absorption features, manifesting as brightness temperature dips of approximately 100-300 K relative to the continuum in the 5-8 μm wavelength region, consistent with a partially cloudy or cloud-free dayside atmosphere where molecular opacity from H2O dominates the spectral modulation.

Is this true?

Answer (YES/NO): NO